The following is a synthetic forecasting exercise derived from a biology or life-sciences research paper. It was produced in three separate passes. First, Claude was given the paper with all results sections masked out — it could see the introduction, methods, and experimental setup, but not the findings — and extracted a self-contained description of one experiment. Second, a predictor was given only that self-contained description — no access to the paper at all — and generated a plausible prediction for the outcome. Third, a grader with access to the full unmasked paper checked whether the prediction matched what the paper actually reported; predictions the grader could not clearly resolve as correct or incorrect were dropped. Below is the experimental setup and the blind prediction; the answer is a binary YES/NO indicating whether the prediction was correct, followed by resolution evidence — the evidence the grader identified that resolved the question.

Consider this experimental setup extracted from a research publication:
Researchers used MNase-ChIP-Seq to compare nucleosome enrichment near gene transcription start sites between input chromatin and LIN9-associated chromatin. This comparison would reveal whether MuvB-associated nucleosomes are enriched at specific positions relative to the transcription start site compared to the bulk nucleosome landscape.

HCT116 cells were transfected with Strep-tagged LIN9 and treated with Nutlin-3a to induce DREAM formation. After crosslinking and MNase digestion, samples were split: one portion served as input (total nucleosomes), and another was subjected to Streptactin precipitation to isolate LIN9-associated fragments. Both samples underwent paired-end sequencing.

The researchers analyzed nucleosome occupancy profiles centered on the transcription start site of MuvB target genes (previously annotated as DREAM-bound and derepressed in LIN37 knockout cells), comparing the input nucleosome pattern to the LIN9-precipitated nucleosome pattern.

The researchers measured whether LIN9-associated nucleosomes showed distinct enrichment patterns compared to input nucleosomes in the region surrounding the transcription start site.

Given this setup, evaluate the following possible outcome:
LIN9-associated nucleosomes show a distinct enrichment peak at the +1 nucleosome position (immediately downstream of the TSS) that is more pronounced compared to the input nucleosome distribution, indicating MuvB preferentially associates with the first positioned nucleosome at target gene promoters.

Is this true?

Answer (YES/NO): YES